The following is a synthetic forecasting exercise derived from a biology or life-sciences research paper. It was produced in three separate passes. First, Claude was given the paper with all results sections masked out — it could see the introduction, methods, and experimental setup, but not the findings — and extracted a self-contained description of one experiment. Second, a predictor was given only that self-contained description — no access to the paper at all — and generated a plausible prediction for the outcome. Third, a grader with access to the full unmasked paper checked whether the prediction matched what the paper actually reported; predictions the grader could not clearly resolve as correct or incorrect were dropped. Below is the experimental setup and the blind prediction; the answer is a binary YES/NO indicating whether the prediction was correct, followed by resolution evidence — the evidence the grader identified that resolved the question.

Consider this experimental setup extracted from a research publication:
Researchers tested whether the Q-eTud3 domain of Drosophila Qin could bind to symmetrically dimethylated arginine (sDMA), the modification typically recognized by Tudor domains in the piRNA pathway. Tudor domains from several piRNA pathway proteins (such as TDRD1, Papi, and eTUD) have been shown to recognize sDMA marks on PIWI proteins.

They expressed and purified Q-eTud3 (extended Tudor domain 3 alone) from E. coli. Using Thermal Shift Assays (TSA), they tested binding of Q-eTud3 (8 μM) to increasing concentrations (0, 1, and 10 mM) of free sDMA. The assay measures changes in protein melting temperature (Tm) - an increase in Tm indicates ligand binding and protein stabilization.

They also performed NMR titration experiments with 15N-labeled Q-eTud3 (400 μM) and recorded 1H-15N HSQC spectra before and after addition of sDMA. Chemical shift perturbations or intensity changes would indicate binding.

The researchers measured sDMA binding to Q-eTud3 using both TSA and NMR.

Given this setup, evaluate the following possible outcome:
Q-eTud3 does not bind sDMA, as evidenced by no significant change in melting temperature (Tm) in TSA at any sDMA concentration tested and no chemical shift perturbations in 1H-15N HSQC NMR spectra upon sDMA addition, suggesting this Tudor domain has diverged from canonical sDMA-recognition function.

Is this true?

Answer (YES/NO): YES